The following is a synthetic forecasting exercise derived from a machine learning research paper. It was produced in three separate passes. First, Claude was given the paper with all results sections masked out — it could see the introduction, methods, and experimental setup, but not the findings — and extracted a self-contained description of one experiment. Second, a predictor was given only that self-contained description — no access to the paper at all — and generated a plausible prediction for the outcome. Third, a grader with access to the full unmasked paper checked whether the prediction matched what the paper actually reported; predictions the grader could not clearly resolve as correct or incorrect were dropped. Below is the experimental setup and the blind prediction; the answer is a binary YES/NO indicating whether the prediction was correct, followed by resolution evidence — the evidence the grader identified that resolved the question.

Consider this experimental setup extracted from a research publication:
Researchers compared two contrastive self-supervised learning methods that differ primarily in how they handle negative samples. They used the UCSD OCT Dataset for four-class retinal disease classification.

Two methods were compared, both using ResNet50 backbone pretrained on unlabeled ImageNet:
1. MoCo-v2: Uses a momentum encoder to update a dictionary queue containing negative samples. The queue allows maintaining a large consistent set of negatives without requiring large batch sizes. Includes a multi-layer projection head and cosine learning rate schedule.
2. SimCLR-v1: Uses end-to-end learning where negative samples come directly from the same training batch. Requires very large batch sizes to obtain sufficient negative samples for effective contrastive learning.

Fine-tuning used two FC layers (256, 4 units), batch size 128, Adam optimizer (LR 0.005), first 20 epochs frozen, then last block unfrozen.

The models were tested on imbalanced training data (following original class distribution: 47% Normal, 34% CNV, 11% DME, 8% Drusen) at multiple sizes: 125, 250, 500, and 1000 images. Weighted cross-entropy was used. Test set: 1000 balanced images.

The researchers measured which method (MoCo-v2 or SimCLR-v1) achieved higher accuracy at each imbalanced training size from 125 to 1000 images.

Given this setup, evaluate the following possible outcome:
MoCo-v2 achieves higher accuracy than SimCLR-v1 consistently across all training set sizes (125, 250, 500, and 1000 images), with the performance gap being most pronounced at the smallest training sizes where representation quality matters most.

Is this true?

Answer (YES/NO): NO